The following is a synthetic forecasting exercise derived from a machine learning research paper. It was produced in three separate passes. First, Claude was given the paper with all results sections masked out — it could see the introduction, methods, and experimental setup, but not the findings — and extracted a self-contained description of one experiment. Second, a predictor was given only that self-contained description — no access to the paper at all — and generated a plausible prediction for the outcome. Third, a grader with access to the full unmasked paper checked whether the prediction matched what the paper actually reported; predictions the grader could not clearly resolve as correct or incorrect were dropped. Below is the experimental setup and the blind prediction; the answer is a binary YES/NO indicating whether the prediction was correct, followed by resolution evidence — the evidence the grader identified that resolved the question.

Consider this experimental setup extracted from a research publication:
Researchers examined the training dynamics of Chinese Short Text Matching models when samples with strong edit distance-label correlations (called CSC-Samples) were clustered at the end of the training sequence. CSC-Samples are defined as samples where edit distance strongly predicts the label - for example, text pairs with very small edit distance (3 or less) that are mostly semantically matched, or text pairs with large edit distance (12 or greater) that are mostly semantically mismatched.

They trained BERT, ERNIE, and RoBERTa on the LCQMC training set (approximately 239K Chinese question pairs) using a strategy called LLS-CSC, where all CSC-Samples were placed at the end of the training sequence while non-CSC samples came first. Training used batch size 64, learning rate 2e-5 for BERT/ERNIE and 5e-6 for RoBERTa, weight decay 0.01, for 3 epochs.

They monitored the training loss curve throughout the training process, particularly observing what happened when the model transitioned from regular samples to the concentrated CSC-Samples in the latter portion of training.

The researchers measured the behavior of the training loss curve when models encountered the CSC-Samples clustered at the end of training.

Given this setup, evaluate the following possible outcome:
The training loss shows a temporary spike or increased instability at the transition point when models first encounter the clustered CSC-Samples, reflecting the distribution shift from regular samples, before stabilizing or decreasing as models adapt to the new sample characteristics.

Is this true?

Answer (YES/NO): NO